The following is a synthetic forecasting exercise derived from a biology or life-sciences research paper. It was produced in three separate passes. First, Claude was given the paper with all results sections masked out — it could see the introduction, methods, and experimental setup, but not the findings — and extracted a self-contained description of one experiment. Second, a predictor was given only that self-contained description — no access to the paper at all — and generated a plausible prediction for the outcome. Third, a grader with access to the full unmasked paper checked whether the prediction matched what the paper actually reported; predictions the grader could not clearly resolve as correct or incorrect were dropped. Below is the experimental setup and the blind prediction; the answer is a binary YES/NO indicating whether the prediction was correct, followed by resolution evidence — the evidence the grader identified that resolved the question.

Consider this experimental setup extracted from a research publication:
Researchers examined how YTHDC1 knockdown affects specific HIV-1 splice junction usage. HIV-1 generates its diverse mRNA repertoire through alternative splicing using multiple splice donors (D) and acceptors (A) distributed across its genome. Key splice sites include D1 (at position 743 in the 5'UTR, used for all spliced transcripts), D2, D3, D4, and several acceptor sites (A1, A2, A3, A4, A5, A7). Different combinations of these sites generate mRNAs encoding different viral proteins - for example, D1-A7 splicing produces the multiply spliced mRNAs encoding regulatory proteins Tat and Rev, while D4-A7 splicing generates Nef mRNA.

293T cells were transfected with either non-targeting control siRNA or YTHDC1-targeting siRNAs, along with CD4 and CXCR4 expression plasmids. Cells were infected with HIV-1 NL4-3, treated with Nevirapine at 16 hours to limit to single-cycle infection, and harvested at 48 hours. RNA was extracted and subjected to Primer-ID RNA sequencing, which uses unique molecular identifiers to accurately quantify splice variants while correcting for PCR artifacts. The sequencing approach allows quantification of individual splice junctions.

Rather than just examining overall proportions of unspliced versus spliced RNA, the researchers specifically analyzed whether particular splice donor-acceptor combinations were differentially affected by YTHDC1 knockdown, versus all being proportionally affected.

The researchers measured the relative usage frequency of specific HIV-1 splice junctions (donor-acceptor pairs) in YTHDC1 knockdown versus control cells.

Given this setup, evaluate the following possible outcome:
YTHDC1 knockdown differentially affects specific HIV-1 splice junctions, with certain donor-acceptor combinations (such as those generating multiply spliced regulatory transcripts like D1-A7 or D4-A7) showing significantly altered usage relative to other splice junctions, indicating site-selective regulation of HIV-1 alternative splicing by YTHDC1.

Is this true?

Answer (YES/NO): NO